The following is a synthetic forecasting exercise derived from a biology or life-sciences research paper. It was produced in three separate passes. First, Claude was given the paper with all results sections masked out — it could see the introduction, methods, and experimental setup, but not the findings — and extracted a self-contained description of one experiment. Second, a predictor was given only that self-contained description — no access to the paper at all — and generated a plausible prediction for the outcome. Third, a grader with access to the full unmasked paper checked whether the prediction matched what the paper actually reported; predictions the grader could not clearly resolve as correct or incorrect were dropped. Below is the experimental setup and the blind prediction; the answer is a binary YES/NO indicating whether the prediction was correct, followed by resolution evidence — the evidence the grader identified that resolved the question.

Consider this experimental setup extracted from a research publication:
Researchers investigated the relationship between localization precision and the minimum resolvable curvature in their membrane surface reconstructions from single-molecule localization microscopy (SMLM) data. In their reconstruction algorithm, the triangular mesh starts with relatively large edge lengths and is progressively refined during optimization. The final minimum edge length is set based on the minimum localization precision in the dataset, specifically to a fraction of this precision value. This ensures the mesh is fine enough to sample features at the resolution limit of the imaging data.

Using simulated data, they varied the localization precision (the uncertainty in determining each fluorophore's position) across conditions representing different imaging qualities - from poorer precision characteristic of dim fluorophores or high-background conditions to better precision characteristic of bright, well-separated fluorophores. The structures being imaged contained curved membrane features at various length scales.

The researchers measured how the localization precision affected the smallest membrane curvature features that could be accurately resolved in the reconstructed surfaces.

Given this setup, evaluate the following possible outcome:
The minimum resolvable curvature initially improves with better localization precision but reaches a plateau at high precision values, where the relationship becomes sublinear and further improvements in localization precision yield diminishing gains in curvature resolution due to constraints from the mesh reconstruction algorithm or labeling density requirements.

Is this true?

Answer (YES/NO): NO